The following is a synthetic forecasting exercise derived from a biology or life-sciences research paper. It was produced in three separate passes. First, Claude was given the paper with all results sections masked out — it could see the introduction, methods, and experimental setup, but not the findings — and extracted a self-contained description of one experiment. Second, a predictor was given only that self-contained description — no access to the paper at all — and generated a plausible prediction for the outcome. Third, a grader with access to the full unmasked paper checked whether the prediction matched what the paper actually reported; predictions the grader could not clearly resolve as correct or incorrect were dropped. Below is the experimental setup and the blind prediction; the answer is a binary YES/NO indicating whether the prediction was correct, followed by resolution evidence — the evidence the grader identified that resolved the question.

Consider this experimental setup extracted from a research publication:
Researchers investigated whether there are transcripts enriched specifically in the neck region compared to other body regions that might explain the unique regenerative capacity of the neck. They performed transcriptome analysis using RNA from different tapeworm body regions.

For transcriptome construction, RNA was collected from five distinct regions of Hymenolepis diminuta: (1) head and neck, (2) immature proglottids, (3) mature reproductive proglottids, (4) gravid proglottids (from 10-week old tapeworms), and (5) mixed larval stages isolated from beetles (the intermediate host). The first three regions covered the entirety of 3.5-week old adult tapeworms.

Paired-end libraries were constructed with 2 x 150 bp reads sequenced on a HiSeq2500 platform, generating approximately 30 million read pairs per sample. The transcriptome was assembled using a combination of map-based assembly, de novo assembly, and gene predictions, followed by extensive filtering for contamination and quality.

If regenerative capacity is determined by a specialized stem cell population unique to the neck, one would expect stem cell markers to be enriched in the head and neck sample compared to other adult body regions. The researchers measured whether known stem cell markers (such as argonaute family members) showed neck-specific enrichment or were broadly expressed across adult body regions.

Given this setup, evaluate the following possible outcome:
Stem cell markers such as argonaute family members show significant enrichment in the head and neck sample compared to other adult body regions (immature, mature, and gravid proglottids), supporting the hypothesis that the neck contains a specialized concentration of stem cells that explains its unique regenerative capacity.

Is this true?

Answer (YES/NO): NO